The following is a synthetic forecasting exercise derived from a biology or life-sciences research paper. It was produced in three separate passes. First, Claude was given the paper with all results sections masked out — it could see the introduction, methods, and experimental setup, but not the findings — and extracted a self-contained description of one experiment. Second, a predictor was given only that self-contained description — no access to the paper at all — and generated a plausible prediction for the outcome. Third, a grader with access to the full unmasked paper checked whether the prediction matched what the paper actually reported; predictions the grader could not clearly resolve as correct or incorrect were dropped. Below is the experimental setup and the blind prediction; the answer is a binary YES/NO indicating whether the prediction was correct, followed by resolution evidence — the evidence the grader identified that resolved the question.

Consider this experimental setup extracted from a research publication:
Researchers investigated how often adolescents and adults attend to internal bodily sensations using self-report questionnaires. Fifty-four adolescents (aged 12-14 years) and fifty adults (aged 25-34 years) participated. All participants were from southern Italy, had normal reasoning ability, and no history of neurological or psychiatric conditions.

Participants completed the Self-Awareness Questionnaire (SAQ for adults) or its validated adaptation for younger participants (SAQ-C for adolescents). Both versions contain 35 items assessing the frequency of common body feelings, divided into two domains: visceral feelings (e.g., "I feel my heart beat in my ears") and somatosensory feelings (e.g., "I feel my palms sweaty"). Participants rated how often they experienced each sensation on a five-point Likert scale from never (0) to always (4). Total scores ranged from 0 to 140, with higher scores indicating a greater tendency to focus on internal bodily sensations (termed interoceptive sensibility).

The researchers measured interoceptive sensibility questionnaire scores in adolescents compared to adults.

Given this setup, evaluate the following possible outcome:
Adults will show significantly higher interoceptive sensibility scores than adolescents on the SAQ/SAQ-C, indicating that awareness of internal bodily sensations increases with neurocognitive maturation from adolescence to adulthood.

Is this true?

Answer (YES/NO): NO